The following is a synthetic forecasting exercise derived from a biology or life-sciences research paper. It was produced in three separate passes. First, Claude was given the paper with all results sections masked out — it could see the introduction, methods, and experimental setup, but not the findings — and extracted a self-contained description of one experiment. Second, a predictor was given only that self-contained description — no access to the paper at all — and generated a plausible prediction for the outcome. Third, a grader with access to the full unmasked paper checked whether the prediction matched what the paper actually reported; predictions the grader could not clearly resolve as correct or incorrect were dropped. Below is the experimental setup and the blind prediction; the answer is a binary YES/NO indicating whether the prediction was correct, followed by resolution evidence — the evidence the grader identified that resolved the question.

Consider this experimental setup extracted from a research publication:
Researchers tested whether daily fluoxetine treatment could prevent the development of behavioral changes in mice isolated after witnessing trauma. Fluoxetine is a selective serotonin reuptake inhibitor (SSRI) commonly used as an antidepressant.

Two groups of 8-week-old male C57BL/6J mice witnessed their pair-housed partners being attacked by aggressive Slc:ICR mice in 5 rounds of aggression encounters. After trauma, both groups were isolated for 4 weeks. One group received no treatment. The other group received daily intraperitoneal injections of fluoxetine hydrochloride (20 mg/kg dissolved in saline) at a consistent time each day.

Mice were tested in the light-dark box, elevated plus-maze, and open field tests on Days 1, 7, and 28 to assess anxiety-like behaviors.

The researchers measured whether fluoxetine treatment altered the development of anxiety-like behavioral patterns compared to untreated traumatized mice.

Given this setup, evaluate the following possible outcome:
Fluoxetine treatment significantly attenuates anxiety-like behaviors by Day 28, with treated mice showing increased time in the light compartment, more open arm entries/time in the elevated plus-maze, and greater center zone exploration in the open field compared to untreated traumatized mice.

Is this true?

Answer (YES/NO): NO